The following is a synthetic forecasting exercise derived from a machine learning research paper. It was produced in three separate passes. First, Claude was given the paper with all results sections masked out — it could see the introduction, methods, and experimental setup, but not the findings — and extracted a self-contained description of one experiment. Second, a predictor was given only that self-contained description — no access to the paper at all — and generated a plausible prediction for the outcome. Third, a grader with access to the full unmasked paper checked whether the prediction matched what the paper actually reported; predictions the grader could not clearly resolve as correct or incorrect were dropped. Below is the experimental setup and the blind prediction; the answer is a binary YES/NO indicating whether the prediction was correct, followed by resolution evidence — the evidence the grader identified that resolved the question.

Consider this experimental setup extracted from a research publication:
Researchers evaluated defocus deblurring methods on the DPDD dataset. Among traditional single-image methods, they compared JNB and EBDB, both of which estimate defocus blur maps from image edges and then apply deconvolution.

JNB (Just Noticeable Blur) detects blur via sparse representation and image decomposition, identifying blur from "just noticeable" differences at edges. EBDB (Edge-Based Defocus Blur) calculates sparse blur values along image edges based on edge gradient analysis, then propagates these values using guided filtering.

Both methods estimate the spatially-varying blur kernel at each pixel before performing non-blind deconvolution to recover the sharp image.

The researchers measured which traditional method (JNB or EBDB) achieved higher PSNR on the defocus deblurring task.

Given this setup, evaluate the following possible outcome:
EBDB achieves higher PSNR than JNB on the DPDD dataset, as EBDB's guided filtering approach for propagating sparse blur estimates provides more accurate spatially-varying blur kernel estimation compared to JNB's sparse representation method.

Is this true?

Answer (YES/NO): YES